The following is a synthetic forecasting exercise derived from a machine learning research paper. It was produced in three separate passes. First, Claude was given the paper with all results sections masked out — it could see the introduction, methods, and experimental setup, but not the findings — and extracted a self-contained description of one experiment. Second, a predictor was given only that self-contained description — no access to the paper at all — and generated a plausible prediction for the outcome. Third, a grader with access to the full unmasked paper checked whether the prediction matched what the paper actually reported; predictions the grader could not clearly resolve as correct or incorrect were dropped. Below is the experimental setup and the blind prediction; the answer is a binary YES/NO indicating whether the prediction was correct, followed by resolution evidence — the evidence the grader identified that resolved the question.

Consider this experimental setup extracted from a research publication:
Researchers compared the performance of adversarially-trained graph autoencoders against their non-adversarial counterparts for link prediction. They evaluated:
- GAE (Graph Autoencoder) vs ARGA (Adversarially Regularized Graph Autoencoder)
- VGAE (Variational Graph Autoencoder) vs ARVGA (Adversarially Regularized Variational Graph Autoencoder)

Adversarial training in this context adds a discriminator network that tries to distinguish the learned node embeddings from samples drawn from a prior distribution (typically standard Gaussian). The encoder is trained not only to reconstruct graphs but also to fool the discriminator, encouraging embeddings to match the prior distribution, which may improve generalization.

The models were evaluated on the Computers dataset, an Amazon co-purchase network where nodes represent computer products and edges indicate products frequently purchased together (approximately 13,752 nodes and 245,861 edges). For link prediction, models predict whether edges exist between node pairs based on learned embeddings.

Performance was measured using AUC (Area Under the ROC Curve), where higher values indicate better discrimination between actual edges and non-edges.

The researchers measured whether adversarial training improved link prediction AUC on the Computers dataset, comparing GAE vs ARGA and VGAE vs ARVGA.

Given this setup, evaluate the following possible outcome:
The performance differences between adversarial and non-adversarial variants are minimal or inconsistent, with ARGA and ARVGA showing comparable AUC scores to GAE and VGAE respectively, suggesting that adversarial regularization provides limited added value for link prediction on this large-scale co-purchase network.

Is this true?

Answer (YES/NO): NO